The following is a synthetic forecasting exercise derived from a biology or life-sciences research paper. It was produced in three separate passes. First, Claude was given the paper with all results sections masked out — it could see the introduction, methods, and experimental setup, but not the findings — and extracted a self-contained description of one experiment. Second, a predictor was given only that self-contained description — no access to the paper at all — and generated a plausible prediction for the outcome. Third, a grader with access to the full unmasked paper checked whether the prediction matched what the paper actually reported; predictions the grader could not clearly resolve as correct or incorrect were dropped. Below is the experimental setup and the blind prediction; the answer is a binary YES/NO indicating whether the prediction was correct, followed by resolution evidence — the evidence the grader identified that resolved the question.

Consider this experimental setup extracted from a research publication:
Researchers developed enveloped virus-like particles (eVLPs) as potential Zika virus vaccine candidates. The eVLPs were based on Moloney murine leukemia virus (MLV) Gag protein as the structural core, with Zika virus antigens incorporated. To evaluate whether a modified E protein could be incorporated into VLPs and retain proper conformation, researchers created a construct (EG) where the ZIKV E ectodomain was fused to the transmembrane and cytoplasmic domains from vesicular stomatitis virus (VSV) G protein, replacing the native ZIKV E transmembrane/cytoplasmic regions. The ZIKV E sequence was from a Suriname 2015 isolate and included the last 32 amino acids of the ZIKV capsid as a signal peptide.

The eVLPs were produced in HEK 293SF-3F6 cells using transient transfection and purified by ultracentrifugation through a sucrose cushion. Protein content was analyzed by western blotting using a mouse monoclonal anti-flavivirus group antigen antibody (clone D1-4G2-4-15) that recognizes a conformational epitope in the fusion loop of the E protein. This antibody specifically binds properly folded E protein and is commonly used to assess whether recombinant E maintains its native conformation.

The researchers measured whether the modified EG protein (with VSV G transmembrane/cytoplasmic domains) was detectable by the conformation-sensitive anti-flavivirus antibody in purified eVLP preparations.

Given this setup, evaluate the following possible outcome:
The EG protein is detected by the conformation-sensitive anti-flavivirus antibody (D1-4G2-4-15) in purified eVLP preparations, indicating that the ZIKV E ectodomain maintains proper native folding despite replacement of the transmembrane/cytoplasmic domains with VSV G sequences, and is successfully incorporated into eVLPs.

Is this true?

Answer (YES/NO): YES